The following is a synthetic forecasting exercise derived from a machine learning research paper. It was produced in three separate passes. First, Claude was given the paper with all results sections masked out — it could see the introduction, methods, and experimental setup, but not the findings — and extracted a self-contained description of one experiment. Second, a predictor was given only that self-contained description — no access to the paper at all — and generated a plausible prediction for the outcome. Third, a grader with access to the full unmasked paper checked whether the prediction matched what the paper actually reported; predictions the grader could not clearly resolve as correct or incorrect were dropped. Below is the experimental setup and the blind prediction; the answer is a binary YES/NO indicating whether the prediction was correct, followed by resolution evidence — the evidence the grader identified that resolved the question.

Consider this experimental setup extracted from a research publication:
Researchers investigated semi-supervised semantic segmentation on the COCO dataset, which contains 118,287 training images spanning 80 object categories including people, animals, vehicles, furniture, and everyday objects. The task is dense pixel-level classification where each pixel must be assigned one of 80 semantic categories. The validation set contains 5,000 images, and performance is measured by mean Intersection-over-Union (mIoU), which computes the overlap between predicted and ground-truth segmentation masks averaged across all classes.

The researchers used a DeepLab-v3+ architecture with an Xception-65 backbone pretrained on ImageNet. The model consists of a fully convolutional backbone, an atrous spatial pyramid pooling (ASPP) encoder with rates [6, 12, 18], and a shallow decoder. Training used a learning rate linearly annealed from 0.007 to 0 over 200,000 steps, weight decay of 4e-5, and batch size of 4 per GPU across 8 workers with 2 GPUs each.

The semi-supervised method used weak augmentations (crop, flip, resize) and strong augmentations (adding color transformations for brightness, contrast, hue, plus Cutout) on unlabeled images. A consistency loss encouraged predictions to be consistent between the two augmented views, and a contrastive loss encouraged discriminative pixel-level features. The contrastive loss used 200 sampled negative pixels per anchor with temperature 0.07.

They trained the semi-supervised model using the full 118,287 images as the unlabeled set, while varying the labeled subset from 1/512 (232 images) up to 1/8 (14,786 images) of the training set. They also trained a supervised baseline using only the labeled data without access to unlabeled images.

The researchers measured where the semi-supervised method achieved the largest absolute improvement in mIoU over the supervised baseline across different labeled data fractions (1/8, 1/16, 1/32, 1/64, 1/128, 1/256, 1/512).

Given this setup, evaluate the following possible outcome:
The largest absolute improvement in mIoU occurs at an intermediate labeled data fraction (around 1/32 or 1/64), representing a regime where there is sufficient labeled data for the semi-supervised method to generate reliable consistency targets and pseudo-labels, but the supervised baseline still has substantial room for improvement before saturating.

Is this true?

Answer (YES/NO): NO